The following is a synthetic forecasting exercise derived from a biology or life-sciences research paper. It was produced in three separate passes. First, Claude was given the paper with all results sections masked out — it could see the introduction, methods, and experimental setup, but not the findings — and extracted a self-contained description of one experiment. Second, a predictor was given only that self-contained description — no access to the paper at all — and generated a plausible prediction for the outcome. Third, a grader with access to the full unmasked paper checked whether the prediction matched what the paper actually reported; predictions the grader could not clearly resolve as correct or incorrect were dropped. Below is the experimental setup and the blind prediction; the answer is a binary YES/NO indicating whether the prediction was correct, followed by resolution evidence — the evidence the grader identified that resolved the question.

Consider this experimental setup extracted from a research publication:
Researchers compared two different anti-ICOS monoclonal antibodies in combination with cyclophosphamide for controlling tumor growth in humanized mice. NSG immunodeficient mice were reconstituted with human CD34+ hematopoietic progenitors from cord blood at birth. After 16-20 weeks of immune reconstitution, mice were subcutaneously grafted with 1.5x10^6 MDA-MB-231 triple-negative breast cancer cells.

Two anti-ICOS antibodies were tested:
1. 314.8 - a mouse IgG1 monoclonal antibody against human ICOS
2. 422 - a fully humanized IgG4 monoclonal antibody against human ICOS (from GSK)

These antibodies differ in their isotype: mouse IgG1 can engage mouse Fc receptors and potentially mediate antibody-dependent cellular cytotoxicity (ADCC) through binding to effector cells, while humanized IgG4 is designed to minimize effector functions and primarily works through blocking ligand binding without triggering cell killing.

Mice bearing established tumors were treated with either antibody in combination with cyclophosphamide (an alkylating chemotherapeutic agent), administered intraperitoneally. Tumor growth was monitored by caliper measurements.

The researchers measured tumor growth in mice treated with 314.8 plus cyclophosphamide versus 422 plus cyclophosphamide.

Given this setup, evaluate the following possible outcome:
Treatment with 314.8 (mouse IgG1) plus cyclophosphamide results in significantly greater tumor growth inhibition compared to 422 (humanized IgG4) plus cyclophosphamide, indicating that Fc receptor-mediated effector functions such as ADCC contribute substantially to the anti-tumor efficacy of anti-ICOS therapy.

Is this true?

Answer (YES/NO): NO